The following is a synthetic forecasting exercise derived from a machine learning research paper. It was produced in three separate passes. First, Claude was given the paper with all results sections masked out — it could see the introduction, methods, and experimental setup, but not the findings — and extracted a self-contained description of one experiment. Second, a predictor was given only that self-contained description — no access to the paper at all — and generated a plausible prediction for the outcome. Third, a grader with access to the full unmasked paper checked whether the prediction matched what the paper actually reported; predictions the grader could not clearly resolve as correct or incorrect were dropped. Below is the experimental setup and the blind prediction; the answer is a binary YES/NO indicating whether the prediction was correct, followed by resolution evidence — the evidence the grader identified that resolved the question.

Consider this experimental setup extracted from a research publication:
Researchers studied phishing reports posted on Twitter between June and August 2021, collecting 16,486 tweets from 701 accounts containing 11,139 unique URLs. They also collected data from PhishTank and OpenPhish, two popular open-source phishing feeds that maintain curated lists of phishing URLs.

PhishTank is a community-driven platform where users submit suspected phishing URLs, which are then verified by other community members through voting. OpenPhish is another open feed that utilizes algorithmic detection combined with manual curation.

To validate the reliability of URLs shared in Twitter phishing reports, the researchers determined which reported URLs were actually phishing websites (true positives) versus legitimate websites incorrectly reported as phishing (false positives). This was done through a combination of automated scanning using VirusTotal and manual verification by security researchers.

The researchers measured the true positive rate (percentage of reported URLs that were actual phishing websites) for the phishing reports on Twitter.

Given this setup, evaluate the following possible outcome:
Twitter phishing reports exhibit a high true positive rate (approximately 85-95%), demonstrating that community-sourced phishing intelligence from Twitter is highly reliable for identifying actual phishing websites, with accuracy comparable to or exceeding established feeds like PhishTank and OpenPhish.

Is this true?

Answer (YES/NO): NO